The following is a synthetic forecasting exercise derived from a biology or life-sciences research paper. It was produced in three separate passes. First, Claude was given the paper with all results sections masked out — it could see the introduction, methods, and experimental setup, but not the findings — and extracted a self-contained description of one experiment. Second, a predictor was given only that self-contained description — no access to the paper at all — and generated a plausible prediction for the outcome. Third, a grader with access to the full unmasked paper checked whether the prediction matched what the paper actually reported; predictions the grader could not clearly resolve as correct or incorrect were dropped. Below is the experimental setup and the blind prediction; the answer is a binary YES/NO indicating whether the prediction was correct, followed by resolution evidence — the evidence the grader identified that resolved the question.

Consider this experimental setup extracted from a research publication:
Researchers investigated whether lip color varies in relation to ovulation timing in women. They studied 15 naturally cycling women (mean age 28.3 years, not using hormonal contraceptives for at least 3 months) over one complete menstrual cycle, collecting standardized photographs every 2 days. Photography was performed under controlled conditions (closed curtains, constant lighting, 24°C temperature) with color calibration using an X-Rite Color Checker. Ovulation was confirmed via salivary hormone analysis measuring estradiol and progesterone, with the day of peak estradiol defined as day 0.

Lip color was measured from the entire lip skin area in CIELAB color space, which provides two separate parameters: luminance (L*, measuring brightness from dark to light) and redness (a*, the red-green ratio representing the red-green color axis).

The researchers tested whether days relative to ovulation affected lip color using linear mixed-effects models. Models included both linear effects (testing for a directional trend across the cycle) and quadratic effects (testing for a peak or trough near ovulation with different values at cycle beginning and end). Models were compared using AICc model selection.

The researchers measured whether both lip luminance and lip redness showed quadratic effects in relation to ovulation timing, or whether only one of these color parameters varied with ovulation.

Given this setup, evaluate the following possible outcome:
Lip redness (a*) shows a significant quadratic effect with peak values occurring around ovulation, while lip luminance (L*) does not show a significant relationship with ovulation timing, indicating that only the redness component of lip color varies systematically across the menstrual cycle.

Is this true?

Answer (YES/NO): NO